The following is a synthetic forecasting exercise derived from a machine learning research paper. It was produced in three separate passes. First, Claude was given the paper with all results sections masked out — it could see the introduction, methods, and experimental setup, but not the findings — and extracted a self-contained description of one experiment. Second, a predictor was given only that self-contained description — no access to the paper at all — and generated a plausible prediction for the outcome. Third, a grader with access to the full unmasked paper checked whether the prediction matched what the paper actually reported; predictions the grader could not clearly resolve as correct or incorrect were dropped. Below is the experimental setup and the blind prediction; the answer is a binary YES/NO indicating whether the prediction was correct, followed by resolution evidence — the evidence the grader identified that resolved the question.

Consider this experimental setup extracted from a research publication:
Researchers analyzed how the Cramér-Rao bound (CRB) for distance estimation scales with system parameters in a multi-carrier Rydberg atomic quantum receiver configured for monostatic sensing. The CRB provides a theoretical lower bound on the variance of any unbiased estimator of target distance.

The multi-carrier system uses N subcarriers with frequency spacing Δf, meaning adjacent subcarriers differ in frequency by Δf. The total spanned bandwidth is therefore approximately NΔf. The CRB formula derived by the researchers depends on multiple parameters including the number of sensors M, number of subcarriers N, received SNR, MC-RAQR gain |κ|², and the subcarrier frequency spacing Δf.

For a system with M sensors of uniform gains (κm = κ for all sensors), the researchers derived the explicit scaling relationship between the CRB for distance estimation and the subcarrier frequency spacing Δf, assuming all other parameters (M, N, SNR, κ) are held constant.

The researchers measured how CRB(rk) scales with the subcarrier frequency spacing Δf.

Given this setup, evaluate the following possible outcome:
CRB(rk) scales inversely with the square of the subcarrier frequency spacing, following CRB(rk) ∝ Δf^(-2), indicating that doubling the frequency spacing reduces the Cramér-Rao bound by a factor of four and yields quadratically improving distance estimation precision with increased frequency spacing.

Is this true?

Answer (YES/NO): YES